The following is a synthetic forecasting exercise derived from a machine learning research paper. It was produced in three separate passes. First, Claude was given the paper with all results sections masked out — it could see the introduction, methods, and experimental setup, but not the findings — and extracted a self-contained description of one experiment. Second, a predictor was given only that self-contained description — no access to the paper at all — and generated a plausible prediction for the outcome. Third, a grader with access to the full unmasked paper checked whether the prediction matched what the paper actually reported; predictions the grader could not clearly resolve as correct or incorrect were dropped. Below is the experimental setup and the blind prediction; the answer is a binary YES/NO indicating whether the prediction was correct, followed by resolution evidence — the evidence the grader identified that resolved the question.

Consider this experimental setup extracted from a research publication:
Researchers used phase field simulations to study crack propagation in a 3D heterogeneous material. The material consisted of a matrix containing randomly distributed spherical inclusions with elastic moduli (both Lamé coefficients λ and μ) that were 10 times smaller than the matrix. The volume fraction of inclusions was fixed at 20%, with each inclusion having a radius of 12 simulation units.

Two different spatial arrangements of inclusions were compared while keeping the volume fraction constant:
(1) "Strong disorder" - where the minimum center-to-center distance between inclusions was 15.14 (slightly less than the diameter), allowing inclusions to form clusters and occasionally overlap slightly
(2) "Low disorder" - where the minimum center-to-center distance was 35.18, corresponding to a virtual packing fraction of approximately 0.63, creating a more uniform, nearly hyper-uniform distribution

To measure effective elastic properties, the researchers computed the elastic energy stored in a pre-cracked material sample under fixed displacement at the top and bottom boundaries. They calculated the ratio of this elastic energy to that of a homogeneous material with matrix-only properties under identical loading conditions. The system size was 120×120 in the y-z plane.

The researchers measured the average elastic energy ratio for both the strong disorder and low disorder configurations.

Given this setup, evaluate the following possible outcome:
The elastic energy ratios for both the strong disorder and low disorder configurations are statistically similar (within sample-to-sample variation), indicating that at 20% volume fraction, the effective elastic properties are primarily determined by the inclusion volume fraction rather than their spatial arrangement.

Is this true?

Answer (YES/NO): YES